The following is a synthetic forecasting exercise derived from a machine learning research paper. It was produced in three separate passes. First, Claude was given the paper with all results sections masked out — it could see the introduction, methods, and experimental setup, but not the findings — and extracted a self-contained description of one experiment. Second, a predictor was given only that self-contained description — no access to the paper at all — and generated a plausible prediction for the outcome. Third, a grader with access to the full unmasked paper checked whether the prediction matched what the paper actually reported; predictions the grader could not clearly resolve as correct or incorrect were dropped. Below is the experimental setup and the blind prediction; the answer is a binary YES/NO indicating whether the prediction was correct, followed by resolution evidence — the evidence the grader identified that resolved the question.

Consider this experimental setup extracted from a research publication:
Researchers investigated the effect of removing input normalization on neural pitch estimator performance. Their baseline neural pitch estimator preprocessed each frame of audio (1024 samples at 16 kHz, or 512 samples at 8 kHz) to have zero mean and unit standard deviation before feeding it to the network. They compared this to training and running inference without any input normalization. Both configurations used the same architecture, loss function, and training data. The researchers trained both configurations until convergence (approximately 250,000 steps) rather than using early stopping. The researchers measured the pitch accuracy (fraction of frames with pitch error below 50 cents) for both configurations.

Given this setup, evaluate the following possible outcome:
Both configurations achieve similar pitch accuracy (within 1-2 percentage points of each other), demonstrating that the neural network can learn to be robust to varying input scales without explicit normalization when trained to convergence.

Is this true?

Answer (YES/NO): YES